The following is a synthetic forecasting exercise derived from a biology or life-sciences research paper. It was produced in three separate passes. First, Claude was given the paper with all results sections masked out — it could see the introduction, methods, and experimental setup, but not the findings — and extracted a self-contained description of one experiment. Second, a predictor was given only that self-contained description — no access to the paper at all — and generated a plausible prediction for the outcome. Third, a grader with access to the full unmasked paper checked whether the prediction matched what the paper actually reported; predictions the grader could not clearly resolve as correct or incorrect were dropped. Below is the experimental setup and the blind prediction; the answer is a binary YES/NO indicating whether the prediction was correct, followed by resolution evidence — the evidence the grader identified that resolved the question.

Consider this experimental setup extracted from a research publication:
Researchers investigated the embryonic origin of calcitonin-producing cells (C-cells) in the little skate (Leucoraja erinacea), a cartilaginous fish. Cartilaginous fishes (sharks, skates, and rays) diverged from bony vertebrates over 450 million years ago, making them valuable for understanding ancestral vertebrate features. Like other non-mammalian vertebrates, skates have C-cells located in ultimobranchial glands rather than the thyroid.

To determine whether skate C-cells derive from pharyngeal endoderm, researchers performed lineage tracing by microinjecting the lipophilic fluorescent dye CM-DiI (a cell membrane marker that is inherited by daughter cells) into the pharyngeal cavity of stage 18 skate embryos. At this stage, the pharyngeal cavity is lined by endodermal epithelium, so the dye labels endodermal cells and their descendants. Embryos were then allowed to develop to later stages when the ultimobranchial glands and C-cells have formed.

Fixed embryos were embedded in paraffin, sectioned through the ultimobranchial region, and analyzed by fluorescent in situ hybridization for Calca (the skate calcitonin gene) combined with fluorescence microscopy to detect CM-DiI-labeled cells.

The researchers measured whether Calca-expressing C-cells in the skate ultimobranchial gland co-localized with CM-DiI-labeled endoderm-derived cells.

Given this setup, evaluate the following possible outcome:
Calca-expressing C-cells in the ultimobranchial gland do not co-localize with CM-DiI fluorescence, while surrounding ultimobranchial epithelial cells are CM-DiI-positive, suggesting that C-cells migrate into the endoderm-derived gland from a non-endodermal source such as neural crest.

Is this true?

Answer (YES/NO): NO